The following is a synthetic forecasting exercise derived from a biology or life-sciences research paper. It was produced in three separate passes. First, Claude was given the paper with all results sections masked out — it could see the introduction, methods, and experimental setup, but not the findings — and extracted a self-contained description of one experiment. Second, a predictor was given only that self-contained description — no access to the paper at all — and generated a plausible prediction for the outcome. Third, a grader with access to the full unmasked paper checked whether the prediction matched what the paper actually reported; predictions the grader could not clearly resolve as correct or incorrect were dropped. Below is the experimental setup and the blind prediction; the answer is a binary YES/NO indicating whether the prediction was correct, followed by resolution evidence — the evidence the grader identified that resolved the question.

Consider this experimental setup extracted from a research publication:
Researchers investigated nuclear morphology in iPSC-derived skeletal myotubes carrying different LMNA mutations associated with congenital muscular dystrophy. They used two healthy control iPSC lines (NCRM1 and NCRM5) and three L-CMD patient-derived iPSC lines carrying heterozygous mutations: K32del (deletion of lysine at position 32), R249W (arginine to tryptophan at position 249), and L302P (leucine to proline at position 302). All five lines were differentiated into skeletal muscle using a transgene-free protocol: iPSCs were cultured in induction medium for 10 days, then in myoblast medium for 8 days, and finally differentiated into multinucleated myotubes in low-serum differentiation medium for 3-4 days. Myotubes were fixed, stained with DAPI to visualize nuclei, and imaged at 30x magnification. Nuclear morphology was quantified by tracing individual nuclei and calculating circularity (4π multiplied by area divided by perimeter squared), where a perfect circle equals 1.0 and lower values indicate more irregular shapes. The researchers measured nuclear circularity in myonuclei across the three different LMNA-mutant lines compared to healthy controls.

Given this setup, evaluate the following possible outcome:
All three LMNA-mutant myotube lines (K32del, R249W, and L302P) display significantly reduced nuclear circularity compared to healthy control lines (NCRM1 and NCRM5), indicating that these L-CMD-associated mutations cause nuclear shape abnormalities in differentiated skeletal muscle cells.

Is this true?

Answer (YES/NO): YES